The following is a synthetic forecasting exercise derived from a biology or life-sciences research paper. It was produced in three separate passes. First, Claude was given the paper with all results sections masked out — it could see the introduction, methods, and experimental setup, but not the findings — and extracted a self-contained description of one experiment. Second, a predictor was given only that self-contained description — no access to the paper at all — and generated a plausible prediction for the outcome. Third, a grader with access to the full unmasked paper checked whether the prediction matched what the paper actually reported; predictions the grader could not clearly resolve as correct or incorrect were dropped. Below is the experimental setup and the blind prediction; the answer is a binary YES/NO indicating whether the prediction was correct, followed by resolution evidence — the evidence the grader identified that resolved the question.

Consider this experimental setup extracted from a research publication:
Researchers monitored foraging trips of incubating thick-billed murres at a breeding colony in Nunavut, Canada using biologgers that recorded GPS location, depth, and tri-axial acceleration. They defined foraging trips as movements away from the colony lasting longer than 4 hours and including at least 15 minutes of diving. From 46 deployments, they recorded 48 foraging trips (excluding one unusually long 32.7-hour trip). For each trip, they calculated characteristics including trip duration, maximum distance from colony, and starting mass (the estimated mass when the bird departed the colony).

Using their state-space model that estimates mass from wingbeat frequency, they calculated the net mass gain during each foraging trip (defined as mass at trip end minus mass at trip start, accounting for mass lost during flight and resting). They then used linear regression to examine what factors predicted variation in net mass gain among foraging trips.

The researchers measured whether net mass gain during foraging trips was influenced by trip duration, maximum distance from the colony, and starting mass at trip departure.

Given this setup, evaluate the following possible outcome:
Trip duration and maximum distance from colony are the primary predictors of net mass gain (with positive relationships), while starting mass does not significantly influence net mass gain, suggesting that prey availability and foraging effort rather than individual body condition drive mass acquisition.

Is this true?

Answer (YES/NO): NO